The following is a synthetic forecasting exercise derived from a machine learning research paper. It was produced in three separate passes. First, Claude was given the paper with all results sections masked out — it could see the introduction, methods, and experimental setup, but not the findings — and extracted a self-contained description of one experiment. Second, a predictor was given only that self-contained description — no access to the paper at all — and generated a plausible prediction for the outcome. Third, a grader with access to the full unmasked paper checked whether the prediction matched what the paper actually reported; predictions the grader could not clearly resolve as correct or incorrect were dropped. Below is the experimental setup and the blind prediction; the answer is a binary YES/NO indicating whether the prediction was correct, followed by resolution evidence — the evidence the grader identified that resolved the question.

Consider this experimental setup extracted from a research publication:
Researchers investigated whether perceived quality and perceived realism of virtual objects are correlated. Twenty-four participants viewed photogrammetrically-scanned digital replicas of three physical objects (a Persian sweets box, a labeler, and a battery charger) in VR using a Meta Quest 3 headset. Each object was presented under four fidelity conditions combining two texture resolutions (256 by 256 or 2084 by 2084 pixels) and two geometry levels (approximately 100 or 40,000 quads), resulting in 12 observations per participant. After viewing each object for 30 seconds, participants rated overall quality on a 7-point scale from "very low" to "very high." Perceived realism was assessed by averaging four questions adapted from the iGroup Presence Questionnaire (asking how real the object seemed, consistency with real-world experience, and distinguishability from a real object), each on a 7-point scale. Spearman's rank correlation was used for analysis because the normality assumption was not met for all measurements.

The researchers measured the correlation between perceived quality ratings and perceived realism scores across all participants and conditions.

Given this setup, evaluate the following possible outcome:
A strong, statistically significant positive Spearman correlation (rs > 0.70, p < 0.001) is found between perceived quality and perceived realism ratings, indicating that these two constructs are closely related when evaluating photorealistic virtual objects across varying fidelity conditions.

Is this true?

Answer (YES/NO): YES